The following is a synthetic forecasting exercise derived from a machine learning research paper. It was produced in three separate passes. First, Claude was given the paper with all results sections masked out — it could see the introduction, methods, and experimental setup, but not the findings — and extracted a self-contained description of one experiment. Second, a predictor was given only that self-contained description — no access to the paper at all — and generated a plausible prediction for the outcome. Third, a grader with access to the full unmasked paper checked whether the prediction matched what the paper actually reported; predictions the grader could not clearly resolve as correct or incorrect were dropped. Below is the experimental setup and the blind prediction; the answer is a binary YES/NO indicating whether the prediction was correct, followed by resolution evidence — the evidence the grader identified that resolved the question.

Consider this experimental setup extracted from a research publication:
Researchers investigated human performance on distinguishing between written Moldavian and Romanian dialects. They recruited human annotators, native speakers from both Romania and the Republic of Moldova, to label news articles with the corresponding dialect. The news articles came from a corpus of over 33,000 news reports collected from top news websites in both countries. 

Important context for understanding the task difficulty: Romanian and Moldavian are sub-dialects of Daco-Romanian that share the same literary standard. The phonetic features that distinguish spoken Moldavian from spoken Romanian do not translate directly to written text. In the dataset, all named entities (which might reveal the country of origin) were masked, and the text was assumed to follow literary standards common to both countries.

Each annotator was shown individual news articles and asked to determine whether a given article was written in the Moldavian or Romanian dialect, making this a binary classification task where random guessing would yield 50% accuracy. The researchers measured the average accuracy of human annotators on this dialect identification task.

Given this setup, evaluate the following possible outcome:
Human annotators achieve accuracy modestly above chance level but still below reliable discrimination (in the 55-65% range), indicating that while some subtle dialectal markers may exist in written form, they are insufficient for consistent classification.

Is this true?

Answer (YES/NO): NO